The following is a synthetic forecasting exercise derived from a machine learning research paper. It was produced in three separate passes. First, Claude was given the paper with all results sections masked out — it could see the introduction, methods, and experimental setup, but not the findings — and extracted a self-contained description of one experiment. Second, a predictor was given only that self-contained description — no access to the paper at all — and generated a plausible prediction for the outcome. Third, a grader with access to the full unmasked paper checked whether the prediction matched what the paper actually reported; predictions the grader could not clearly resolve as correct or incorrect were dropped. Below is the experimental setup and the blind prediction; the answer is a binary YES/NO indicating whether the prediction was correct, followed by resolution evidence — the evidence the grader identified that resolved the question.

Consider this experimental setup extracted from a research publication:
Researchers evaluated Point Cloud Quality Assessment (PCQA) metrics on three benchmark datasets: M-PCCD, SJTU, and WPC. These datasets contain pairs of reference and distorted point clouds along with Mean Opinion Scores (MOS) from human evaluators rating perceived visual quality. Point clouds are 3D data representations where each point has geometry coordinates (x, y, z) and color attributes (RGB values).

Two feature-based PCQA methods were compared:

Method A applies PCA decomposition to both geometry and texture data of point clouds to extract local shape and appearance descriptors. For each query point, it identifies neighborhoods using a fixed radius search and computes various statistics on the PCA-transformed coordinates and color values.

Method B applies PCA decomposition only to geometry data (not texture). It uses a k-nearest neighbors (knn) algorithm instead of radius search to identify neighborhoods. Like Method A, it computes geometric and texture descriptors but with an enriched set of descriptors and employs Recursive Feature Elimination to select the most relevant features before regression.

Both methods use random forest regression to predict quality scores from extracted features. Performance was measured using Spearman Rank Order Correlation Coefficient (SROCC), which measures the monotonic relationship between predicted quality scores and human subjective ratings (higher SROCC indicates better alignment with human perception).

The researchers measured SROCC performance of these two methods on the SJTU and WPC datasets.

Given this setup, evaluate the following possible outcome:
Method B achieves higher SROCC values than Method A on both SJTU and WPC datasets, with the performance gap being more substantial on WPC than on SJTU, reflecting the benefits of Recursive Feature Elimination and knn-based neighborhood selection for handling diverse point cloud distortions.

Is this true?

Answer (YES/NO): NO